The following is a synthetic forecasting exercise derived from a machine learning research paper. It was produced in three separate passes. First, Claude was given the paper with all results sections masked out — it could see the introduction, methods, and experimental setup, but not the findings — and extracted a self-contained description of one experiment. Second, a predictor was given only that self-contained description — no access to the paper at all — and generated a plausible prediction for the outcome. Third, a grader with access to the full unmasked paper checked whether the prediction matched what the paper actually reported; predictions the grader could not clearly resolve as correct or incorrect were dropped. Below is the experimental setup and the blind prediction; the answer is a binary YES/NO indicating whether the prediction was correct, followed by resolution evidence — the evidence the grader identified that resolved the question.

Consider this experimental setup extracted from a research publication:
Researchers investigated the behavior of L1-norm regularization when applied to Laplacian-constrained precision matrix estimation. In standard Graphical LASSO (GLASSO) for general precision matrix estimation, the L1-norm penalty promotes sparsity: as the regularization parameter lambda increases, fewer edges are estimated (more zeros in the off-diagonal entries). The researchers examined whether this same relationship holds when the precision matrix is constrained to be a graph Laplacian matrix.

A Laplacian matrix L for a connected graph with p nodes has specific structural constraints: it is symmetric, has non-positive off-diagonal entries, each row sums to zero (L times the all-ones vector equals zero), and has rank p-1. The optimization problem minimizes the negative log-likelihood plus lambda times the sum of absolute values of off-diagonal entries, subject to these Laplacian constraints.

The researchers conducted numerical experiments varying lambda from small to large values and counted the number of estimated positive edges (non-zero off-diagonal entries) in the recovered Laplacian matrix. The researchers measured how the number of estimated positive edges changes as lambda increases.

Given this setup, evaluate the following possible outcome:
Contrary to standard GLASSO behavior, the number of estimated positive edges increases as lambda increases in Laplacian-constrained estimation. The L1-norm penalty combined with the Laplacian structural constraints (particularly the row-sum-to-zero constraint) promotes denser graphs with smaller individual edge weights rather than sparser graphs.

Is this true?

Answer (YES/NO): YES